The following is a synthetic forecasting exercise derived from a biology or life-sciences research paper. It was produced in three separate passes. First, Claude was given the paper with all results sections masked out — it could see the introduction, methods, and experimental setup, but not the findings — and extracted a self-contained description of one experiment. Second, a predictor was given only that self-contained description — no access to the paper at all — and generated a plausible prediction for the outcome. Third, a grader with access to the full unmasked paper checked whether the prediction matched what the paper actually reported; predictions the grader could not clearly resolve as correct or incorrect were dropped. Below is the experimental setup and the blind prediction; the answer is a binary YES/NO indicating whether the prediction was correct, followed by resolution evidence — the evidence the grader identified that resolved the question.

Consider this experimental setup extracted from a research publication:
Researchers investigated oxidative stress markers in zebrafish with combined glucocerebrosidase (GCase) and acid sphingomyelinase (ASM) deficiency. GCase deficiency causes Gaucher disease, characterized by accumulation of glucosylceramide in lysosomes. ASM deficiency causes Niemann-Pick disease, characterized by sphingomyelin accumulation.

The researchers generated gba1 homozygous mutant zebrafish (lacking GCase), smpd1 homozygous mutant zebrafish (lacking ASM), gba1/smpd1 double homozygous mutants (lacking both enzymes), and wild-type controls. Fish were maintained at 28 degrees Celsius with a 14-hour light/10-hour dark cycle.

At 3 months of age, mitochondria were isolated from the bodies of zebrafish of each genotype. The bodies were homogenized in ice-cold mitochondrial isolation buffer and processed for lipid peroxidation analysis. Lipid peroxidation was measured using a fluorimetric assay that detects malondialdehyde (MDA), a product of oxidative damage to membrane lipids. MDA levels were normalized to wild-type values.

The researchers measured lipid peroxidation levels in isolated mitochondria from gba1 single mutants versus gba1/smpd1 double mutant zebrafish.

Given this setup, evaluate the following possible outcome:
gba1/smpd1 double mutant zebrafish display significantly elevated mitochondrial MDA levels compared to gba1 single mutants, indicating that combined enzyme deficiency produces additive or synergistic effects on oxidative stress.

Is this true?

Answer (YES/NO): NO